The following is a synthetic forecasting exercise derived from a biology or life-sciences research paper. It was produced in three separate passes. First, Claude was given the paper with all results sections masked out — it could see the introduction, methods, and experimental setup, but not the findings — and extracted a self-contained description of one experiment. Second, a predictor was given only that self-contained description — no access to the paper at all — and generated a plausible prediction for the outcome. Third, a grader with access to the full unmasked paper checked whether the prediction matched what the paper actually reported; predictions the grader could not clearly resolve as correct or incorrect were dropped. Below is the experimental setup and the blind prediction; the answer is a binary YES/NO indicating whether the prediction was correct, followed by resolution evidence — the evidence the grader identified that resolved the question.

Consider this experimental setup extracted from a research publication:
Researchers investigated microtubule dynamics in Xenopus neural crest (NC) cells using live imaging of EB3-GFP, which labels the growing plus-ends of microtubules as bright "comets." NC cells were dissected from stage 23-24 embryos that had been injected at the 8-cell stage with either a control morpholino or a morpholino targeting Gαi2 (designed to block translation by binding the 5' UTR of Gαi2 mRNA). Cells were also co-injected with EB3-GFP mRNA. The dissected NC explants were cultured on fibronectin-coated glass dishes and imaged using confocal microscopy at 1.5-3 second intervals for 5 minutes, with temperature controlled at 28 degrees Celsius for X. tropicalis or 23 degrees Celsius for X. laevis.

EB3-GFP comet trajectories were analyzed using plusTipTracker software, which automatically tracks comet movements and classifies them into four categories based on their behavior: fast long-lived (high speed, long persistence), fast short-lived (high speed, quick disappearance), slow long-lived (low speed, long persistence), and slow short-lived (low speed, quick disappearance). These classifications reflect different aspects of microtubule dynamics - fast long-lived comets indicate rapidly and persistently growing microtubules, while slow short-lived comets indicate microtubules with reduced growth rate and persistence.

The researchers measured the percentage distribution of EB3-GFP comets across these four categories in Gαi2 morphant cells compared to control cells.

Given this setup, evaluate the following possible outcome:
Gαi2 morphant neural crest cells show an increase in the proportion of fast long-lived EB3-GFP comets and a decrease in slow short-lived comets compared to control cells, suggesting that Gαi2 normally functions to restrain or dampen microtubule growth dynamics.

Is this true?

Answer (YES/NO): NO